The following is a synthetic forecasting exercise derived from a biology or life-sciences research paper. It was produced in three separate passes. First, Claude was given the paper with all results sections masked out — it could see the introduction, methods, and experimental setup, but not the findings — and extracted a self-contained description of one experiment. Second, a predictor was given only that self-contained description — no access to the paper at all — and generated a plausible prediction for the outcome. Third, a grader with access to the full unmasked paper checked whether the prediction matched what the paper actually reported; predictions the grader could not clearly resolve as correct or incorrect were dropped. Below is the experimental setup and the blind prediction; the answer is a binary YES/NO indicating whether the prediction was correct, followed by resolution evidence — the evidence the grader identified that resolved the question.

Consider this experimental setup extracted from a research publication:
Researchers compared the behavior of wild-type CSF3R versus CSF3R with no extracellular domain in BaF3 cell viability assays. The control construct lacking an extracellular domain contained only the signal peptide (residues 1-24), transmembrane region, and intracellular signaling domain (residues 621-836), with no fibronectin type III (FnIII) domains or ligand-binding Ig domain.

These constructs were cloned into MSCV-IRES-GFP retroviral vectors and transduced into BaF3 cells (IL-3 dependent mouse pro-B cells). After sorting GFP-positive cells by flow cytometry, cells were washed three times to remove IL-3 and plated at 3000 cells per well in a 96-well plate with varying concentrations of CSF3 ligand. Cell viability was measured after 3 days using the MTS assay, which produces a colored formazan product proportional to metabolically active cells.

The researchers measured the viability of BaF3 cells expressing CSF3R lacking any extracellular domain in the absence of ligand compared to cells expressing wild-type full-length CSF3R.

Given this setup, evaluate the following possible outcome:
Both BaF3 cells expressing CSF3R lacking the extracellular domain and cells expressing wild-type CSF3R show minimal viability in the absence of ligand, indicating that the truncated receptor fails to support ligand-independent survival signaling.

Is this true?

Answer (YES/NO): YES